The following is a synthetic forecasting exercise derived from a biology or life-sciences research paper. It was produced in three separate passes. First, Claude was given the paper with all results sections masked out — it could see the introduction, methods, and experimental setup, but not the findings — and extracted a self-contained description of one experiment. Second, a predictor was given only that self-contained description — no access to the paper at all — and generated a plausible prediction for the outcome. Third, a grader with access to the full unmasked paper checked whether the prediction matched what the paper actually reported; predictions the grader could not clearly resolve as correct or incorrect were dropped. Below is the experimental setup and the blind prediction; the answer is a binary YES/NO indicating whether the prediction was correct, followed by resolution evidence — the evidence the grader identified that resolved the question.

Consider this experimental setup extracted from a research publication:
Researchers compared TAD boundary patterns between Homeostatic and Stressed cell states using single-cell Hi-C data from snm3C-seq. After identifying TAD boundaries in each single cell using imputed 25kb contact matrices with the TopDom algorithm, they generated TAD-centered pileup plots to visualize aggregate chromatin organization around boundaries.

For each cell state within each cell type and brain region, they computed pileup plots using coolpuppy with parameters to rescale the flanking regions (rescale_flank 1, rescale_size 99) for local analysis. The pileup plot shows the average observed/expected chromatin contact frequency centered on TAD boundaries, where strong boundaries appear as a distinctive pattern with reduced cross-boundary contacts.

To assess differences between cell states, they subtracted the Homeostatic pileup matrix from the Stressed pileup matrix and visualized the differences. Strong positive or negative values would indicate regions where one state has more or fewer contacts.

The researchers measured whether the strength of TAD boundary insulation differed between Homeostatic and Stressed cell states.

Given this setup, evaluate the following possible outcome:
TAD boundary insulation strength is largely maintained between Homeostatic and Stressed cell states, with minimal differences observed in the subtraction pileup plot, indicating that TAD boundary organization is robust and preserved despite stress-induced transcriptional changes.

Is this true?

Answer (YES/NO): NO